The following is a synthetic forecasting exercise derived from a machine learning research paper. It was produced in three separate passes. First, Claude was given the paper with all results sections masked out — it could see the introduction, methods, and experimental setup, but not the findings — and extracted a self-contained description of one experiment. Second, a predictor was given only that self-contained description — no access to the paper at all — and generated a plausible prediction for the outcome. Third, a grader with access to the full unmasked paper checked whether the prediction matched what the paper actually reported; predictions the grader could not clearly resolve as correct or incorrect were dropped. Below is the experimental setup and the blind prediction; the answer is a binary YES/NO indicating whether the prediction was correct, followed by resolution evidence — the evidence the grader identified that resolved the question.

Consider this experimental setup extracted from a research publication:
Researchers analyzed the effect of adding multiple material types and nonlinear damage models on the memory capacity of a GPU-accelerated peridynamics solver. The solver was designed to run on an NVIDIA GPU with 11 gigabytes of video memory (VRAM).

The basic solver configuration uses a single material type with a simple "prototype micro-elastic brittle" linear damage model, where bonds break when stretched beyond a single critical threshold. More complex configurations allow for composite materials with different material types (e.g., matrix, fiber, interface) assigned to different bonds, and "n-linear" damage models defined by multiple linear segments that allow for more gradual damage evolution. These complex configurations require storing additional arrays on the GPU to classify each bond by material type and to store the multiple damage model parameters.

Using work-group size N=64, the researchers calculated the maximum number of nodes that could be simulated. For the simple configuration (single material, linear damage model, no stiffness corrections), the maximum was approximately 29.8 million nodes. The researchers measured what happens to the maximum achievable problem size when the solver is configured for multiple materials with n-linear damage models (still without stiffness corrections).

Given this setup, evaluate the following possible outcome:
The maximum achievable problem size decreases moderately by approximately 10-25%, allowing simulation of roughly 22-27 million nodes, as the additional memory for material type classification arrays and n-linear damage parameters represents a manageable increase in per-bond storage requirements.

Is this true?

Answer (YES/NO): NO